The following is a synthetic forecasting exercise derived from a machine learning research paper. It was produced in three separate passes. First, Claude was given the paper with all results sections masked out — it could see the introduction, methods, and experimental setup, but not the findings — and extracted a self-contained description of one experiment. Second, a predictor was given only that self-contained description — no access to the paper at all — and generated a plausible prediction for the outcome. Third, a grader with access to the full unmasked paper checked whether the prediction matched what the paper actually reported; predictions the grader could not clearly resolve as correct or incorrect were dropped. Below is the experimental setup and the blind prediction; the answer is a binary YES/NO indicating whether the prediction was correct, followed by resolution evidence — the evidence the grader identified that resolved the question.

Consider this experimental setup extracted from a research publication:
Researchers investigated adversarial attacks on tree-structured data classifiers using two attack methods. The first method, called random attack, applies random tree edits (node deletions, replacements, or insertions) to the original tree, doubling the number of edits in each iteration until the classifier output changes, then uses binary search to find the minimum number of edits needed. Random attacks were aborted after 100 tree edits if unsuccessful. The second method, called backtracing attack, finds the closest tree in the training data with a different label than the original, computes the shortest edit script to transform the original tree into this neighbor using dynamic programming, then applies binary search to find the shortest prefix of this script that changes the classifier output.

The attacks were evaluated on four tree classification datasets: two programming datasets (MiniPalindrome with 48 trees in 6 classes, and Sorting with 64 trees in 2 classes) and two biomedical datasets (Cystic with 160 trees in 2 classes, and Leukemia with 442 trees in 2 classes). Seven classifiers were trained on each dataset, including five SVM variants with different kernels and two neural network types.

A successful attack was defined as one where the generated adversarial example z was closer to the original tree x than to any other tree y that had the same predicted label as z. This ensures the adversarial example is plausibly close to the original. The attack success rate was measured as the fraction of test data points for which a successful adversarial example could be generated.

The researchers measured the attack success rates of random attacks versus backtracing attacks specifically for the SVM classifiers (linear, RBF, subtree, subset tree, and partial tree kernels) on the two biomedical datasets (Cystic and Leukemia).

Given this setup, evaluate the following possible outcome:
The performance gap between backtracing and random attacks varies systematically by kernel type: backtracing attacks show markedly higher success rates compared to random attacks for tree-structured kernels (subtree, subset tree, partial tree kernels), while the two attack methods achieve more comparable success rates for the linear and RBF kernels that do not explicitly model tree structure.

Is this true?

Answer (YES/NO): NO